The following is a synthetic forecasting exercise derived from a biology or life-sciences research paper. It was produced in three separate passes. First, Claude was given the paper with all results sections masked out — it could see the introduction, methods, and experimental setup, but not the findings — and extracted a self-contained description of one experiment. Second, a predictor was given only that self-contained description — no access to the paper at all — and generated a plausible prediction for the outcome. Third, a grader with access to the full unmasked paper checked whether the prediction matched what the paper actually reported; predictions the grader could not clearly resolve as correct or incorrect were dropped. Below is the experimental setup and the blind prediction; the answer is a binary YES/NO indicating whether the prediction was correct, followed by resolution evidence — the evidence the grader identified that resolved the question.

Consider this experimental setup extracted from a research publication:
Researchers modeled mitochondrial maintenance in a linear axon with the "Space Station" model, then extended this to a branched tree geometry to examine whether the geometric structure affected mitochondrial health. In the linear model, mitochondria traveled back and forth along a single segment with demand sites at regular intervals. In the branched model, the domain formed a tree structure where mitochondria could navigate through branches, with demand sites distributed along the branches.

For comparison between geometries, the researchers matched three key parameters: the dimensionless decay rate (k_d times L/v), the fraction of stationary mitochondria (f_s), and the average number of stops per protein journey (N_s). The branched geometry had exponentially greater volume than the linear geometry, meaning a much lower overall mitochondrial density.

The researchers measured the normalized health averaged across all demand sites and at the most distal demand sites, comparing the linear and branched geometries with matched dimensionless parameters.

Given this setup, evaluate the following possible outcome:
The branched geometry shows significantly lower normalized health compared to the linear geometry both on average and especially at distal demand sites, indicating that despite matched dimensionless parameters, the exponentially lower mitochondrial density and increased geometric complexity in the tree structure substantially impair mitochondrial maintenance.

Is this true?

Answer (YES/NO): NO